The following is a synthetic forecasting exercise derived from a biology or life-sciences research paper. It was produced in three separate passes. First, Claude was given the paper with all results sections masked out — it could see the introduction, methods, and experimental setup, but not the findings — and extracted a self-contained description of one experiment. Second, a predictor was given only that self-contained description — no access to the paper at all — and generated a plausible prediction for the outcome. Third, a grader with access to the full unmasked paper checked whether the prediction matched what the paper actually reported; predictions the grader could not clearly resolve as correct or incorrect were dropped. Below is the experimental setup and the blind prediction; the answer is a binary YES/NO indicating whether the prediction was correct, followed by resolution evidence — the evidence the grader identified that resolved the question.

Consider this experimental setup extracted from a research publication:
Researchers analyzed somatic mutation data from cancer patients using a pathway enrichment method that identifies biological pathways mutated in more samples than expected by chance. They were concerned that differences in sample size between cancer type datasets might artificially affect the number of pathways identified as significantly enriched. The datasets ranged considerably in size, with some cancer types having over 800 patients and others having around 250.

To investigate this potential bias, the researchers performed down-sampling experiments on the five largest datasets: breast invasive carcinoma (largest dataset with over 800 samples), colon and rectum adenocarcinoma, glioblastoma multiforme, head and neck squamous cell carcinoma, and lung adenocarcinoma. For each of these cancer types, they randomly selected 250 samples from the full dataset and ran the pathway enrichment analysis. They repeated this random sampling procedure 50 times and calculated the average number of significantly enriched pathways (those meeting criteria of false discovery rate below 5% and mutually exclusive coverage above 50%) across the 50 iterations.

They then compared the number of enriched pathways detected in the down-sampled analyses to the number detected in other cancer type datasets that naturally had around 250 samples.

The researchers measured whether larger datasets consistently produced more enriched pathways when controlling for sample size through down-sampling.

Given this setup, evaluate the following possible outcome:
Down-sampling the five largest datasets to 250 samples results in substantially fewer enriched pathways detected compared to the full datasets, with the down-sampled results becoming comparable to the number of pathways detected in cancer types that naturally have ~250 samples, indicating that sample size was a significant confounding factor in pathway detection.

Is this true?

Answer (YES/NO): NO